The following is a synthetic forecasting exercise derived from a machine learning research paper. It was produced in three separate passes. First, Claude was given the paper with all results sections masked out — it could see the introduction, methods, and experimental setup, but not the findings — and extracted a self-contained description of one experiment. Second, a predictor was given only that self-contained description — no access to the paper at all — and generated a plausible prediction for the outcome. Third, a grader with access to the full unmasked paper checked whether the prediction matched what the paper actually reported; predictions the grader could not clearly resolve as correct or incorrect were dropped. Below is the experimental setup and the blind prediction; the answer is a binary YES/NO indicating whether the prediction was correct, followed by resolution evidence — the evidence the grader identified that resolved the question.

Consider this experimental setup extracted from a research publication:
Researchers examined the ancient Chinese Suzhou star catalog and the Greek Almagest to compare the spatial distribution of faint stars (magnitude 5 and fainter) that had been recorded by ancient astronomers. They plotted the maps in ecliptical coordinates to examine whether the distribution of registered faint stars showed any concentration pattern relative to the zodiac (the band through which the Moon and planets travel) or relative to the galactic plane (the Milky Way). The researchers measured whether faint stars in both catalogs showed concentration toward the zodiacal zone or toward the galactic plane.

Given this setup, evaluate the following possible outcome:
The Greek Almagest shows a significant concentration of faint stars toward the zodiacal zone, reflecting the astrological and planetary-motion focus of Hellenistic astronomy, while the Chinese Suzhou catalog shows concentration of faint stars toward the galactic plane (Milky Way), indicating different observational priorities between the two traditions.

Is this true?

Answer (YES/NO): NO